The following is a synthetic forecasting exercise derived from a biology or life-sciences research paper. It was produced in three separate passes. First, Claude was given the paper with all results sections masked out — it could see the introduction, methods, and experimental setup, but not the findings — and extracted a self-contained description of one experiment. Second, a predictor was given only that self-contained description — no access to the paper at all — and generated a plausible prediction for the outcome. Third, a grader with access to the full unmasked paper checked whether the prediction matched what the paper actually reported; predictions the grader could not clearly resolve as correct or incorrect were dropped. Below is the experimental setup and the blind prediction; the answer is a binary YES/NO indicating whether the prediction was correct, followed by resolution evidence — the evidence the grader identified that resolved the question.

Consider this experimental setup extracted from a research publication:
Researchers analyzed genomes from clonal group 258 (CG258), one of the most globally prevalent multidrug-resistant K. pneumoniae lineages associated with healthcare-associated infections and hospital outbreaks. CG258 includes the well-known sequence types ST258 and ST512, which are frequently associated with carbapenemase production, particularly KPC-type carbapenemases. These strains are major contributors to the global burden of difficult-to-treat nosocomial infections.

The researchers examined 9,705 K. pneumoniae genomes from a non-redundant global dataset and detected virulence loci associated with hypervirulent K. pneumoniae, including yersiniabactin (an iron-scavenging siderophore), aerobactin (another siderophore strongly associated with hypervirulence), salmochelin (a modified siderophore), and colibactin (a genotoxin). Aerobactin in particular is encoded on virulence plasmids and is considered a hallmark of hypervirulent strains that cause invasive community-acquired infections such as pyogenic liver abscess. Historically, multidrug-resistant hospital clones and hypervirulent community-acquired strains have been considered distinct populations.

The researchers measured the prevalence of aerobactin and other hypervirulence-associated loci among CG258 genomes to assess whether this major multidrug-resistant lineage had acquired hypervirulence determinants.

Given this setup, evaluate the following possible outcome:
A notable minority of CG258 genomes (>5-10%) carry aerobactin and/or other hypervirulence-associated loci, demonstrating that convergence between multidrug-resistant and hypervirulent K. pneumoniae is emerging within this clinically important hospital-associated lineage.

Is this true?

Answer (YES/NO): NO